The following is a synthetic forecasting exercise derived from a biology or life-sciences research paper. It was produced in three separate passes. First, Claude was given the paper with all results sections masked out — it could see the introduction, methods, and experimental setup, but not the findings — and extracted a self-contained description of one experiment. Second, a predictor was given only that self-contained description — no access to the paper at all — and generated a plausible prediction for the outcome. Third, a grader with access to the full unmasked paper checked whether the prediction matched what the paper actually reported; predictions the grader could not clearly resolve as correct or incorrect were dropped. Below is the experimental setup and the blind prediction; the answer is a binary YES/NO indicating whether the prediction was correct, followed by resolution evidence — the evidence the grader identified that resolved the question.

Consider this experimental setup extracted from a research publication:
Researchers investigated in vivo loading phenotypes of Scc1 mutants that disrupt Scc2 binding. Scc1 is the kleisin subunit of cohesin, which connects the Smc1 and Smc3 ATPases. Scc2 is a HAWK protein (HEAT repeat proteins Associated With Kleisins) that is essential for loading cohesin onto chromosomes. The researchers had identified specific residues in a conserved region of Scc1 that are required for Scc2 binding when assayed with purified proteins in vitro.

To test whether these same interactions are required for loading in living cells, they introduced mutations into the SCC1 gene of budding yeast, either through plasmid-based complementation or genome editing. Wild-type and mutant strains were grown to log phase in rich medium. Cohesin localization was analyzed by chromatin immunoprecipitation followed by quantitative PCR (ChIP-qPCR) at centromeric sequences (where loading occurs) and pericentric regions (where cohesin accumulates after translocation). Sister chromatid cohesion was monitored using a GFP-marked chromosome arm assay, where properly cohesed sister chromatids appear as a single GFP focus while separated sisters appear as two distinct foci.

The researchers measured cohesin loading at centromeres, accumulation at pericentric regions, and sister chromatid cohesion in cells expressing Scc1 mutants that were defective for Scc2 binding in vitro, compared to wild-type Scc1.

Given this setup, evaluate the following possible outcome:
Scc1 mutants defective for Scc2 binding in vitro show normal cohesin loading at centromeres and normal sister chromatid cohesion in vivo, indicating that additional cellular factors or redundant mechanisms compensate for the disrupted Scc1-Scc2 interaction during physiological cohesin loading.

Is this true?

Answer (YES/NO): NO